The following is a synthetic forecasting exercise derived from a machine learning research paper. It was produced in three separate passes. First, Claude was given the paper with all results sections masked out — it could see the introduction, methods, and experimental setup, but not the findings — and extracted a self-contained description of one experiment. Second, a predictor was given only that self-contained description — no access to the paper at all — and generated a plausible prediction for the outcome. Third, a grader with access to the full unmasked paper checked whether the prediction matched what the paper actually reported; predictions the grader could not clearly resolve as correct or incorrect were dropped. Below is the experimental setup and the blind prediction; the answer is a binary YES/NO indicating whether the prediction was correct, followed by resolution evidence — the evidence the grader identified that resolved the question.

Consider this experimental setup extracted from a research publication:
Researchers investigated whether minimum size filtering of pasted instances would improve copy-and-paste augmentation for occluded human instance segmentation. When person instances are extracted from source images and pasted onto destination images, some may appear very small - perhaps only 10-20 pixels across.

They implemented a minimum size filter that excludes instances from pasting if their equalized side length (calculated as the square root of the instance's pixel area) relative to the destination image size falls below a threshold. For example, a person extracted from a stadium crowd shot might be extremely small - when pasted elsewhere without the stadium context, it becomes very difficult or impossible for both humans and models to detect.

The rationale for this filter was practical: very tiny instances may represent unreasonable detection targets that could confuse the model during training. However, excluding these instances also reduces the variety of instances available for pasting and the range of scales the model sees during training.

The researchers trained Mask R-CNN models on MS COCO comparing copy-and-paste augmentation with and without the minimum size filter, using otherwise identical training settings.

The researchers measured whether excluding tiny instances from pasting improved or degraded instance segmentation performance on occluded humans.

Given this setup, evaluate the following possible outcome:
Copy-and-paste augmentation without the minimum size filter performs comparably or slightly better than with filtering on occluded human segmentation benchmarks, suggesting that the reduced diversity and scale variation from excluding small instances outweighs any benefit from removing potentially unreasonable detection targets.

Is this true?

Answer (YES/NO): NO